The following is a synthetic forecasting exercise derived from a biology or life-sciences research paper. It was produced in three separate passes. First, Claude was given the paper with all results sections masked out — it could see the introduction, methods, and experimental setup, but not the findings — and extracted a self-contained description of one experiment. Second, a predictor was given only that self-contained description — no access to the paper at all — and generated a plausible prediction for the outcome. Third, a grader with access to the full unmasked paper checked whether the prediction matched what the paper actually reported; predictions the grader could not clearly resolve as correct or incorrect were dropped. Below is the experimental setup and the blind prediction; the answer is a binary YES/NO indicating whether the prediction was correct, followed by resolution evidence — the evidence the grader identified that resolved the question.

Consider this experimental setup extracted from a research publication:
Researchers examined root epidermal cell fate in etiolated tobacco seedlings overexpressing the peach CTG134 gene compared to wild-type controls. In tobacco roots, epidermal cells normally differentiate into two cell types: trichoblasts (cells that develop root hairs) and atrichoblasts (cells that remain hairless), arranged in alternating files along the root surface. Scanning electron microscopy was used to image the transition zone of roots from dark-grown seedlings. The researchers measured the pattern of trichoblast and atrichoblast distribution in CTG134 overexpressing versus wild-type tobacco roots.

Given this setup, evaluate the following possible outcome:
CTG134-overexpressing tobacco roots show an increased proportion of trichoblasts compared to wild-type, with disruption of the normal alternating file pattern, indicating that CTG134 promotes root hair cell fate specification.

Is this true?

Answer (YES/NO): YES